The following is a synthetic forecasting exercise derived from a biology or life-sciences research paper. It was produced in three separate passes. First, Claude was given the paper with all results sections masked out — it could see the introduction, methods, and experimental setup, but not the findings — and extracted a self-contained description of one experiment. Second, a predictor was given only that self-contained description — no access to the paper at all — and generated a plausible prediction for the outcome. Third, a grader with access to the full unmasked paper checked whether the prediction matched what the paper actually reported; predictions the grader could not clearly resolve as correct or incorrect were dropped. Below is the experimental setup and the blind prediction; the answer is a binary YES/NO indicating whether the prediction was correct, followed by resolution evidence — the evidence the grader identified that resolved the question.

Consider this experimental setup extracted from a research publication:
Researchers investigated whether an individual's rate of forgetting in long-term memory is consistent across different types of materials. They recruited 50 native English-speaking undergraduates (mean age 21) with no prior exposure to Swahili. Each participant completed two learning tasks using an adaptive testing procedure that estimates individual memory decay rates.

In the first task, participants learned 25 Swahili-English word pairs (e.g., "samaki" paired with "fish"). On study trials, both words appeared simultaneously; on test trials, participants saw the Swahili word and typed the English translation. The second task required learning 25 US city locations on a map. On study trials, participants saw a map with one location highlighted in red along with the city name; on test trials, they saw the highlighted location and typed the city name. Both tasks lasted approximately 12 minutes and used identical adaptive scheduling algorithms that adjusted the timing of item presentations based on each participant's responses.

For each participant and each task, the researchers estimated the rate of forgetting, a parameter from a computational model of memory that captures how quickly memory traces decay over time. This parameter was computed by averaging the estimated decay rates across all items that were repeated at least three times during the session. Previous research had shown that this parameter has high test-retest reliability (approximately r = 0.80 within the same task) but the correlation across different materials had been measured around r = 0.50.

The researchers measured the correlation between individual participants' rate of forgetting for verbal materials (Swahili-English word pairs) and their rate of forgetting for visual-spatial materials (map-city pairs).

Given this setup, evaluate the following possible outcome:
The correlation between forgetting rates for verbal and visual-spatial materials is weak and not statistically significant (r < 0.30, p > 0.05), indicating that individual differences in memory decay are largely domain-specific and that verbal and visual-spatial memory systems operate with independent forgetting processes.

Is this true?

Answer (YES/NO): NO